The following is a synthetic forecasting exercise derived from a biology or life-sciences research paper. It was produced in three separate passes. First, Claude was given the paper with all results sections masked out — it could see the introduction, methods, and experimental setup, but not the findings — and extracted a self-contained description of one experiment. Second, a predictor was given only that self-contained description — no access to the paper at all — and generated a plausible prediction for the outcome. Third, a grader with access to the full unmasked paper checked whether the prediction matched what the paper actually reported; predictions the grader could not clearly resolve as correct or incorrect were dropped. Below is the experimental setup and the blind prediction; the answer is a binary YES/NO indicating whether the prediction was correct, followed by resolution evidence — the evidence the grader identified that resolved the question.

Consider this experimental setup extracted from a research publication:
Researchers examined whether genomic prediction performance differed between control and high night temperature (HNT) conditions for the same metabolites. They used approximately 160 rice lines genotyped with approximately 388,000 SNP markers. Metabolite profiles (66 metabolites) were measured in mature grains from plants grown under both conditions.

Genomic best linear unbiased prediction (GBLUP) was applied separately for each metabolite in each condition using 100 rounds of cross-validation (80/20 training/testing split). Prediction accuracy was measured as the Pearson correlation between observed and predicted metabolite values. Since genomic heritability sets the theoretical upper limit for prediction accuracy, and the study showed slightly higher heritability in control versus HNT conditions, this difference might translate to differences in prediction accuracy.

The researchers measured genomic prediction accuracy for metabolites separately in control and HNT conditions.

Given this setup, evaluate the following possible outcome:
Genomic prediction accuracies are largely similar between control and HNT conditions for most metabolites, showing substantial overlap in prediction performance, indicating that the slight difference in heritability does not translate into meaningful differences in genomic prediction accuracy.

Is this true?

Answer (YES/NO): NO